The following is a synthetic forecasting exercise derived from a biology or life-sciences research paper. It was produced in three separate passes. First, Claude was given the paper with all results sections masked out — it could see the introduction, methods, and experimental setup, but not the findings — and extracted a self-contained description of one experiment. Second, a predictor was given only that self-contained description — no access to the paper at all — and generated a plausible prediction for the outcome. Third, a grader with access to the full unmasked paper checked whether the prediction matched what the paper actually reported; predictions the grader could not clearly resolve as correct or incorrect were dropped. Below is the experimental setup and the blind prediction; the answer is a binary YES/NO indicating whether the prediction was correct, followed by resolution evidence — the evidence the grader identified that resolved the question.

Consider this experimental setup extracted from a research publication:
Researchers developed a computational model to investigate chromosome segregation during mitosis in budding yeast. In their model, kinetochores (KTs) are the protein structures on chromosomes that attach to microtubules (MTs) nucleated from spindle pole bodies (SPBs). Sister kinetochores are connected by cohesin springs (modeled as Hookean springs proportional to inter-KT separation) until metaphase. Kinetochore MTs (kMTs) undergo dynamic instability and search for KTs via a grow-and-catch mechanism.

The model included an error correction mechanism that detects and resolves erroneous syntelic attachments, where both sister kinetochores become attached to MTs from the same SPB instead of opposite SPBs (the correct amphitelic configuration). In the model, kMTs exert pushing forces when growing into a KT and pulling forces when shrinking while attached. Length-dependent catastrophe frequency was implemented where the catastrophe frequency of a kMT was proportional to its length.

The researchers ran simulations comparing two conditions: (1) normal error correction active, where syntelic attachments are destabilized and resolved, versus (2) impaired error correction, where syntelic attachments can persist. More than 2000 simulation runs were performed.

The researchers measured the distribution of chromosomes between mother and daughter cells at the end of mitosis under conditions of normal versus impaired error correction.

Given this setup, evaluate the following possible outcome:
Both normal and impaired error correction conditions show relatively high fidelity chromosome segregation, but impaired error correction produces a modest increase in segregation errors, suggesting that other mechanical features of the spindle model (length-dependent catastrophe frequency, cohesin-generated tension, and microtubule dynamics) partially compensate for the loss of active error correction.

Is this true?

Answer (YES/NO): NO